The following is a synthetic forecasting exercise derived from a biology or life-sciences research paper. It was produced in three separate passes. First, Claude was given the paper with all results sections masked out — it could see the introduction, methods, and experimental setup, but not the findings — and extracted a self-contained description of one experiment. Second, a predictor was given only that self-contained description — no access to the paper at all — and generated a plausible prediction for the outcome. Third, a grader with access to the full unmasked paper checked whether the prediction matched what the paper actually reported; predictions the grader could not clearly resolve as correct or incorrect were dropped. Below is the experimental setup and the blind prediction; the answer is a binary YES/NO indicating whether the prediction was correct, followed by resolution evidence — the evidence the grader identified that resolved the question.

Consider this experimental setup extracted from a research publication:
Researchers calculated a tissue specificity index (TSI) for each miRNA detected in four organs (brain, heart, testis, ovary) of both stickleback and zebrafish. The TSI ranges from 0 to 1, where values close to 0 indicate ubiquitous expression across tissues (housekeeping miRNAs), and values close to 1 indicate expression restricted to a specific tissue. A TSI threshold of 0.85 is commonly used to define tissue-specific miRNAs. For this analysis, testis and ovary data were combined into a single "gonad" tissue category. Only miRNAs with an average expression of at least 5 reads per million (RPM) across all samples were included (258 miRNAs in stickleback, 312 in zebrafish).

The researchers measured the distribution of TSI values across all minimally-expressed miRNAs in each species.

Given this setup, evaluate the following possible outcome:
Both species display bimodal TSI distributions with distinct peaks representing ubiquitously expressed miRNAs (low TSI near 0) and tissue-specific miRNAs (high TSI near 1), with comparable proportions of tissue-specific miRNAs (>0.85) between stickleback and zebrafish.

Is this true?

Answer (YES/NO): NO